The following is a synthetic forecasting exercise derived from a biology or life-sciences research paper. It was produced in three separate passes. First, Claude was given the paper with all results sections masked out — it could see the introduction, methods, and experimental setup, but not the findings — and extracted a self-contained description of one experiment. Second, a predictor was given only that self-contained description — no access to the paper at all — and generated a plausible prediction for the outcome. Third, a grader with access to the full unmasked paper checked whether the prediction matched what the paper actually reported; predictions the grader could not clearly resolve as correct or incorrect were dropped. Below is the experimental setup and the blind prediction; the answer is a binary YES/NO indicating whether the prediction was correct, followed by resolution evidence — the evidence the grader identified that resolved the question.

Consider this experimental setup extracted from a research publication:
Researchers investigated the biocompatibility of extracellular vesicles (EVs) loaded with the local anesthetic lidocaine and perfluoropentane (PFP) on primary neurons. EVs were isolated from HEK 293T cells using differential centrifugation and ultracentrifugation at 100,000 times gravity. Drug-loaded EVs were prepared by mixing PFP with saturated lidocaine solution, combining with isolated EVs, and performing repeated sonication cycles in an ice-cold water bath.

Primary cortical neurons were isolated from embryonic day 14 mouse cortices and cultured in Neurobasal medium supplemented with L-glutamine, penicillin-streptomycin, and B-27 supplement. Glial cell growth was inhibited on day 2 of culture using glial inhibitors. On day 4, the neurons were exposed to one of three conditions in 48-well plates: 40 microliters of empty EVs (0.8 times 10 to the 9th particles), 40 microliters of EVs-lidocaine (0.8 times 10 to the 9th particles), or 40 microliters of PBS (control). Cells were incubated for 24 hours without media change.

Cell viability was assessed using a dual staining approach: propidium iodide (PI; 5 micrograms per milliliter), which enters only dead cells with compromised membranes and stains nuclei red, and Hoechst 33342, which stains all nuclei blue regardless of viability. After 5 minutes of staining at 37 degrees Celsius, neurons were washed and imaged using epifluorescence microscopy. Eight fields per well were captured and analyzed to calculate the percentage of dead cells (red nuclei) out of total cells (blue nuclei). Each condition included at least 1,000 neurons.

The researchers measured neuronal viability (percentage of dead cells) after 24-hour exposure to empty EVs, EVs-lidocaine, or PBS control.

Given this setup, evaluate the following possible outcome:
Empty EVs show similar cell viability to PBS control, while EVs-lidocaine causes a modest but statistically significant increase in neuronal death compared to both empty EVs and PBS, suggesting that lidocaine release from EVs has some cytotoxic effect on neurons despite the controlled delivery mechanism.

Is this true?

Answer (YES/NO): NO